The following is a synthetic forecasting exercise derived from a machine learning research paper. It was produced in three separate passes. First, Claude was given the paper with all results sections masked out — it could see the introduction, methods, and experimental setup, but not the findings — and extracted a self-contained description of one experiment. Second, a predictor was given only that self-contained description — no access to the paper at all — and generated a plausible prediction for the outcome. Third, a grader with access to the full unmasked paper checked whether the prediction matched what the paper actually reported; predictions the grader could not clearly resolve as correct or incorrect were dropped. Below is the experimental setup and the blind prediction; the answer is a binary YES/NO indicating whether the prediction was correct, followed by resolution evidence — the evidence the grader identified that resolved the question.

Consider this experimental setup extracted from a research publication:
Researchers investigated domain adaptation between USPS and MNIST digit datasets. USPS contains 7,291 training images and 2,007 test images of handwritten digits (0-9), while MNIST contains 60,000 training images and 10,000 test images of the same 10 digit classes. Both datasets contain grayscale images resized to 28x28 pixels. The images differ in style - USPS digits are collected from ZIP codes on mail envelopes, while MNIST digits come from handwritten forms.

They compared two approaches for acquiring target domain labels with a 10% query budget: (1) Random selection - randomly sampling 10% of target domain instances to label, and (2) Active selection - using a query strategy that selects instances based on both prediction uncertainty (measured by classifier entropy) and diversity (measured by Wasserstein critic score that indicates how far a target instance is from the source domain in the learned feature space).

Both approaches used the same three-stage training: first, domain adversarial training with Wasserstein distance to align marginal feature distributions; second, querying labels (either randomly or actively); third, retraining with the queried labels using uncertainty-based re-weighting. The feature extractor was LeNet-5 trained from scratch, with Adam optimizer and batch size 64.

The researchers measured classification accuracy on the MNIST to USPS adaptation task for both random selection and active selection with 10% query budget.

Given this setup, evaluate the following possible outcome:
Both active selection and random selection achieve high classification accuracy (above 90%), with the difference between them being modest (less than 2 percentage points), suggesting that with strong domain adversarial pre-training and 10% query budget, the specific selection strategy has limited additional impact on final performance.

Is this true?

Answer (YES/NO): YES